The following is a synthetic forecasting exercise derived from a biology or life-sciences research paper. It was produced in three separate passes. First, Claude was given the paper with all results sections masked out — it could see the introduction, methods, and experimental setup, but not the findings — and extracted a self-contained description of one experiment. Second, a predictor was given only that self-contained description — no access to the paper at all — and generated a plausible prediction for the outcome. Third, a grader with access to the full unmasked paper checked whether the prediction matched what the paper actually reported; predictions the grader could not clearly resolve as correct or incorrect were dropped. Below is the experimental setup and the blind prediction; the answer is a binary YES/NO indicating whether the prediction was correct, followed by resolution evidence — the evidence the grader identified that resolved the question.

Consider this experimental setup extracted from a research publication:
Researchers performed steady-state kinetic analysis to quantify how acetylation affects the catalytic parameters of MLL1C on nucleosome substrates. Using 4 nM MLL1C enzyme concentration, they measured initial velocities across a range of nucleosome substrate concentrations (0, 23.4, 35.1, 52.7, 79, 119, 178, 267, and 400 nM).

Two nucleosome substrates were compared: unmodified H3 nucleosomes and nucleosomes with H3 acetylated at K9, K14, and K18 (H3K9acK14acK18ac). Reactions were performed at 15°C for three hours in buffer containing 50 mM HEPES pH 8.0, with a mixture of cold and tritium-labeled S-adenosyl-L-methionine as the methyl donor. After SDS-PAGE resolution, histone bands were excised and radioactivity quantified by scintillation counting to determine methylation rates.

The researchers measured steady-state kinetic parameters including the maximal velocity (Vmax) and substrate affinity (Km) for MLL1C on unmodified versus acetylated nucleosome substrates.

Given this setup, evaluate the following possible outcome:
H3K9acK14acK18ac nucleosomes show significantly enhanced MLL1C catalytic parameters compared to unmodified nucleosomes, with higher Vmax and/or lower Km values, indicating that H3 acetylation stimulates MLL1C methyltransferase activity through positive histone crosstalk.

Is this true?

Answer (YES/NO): YES